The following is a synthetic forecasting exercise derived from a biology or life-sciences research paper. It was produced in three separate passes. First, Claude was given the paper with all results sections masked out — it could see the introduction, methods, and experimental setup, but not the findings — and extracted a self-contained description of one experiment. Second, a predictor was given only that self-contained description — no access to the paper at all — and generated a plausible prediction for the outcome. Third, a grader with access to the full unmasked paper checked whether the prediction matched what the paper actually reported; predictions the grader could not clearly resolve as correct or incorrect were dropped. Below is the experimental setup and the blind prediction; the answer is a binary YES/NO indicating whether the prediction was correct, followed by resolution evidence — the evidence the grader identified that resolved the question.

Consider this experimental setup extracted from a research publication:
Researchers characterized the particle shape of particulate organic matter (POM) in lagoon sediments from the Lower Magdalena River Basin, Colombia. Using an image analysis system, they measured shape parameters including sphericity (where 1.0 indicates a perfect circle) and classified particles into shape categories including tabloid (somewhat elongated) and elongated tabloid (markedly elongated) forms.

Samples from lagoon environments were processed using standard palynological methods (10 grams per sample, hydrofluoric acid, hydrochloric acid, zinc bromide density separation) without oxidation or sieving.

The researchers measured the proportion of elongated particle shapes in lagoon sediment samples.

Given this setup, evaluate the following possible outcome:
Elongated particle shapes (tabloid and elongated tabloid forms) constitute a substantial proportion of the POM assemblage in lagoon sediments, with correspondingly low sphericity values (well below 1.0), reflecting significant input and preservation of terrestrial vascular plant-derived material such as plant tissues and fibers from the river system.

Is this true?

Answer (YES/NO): YES